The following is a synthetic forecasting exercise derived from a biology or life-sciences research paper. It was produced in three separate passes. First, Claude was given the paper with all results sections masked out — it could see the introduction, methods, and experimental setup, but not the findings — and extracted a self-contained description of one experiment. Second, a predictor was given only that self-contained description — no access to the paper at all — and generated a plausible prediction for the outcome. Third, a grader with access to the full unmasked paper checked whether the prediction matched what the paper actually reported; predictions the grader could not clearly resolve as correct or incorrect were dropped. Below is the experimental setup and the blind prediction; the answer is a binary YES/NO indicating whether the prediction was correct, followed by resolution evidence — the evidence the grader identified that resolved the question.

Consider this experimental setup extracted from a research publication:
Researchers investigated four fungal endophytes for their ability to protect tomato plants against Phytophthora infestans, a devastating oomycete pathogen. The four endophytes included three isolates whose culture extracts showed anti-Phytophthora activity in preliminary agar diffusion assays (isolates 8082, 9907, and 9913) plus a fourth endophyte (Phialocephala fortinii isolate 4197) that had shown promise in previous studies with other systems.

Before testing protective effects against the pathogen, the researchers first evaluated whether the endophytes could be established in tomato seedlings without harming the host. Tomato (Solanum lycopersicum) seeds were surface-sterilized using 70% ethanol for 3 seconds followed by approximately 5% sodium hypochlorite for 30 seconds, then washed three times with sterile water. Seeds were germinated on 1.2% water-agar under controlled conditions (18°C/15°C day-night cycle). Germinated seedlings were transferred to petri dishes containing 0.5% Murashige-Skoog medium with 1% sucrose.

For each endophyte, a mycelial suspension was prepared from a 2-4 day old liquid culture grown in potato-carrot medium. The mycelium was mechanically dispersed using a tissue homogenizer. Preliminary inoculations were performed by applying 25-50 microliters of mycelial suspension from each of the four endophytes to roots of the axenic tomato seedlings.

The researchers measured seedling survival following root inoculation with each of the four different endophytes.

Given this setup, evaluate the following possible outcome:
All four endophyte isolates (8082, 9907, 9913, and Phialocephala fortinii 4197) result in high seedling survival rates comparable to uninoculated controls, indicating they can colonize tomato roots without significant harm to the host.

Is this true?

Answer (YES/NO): NO